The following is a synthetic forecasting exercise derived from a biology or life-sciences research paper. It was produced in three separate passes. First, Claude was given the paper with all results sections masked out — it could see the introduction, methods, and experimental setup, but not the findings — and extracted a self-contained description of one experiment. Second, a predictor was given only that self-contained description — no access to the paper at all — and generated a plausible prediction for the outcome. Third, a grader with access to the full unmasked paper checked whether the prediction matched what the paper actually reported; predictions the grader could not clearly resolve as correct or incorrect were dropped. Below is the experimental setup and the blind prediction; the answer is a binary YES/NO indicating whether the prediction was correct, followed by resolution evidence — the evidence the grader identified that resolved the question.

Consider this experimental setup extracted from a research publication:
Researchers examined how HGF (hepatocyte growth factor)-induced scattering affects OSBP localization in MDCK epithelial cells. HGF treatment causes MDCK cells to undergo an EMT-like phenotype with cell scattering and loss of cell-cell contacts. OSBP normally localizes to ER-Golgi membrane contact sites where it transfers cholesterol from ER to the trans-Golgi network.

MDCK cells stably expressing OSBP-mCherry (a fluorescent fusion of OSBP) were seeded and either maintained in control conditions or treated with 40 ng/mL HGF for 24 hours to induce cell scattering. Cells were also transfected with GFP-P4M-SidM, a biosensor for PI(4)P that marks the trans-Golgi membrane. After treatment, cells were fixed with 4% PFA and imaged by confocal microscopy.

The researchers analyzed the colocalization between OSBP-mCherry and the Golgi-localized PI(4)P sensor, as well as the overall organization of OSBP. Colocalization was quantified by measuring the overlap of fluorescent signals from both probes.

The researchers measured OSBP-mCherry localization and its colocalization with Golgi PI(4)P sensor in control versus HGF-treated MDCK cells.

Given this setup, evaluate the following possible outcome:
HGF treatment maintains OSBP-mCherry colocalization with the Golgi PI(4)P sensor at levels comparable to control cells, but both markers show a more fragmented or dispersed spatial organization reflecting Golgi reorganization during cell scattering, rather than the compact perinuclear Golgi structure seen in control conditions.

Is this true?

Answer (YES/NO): NO